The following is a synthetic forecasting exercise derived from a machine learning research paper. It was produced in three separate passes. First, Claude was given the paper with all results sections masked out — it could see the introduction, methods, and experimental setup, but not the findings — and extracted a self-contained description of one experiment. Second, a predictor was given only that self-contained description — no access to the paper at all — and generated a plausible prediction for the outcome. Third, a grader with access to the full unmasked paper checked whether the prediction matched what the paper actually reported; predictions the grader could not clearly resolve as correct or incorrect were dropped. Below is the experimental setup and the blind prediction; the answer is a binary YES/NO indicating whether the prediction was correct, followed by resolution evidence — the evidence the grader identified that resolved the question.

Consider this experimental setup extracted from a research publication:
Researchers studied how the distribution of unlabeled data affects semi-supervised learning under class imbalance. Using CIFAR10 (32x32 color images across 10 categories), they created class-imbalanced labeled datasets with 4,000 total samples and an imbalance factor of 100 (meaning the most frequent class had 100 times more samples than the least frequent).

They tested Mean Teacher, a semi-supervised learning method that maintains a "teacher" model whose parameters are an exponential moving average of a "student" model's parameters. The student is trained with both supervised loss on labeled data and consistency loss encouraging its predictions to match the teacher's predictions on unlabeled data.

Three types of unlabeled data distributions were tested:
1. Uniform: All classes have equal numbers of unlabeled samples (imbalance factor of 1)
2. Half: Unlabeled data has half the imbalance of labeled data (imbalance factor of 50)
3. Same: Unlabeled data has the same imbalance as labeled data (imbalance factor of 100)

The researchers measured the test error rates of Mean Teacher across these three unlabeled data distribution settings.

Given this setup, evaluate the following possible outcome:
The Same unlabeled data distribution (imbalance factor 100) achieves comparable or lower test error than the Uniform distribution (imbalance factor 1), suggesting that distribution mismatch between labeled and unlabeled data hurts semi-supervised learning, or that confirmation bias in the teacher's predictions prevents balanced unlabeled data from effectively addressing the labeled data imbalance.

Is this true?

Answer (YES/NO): NO